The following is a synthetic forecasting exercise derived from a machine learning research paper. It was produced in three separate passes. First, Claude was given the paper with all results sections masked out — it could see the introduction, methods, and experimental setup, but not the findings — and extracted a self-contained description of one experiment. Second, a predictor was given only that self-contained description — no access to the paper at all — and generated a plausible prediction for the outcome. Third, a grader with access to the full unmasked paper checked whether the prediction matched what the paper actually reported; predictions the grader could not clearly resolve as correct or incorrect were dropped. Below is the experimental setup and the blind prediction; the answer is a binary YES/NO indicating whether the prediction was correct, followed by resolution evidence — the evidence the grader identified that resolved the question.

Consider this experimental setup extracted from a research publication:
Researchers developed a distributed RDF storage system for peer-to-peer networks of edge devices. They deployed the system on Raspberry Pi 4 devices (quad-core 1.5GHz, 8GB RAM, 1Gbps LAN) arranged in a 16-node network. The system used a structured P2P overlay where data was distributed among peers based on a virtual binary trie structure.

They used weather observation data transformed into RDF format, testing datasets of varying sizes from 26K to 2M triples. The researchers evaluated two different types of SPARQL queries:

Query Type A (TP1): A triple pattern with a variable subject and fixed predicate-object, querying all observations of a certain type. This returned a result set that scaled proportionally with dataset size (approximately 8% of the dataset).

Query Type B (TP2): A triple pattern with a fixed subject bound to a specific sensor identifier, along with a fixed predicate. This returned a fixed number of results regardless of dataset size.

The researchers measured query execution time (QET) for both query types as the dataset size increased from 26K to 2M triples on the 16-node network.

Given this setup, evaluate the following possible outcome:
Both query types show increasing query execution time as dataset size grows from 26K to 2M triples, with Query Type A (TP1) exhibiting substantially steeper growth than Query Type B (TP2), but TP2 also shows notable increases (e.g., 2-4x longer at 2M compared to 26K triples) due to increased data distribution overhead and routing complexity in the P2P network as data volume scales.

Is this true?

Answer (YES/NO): NO